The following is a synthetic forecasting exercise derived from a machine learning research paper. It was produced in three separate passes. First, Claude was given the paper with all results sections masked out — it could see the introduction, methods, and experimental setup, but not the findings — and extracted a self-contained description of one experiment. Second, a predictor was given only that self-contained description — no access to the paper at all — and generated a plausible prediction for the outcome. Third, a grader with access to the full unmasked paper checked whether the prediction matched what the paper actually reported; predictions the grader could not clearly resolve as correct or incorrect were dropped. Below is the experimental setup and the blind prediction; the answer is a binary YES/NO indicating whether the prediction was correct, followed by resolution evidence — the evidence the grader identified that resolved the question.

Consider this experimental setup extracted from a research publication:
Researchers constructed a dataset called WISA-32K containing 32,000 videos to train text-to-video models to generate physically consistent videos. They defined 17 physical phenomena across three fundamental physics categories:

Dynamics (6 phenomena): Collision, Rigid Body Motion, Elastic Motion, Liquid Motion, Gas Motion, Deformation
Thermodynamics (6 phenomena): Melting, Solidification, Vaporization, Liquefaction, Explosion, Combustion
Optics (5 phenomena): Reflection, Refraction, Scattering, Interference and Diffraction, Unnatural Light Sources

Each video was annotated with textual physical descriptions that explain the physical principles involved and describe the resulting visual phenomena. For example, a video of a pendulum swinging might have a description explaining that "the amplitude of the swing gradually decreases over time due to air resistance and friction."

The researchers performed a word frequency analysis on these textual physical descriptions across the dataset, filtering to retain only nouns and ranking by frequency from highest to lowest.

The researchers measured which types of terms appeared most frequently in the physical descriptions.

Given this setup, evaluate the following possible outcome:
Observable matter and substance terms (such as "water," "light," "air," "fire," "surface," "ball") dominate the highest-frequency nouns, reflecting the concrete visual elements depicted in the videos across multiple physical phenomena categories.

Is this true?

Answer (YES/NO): NO